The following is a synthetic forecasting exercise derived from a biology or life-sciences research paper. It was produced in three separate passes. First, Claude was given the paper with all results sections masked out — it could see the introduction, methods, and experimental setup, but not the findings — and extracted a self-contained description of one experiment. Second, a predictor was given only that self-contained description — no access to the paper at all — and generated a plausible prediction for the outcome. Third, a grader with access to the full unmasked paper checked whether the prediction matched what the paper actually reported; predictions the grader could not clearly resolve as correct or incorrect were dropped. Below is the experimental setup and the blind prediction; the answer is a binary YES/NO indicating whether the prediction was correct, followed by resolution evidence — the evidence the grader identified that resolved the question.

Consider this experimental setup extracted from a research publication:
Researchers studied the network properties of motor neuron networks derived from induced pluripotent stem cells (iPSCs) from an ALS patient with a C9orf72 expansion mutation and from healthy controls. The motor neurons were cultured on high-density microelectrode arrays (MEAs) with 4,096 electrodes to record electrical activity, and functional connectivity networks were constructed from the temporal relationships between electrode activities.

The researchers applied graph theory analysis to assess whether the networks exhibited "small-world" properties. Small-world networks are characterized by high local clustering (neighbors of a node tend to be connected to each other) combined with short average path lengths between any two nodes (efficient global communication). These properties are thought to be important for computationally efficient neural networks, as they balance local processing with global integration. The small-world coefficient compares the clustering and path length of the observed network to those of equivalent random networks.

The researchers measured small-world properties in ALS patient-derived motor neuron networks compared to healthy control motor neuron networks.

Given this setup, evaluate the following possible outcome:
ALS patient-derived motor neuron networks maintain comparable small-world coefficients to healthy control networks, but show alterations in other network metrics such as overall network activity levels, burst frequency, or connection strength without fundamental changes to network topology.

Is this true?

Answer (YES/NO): YES